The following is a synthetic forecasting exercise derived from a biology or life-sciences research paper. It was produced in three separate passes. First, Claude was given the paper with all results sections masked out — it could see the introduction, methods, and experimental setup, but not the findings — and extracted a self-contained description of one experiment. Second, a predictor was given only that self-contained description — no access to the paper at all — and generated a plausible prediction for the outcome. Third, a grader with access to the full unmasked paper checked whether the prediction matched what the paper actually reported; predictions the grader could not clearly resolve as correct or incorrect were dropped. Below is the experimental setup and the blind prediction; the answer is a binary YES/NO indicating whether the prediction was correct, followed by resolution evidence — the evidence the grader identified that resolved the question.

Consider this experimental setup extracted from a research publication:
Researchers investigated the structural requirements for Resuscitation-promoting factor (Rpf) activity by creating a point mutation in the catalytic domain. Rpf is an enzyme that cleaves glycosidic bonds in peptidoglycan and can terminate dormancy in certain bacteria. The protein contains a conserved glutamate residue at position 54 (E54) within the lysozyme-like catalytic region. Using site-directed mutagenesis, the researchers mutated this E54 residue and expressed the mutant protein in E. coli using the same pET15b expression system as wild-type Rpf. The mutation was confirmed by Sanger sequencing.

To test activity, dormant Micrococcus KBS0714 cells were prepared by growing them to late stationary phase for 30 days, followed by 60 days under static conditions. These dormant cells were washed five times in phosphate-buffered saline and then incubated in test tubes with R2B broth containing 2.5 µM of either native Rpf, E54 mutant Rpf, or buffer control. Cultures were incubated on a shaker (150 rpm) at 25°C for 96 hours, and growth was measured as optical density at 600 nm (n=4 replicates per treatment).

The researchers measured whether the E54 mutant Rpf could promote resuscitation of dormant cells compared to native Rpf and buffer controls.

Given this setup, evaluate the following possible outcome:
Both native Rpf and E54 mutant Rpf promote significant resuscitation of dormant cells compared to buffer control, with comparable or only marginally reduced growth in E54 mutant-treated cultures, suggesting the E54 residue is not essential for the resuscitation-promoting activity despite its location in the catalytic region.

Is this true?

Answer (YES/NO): NO